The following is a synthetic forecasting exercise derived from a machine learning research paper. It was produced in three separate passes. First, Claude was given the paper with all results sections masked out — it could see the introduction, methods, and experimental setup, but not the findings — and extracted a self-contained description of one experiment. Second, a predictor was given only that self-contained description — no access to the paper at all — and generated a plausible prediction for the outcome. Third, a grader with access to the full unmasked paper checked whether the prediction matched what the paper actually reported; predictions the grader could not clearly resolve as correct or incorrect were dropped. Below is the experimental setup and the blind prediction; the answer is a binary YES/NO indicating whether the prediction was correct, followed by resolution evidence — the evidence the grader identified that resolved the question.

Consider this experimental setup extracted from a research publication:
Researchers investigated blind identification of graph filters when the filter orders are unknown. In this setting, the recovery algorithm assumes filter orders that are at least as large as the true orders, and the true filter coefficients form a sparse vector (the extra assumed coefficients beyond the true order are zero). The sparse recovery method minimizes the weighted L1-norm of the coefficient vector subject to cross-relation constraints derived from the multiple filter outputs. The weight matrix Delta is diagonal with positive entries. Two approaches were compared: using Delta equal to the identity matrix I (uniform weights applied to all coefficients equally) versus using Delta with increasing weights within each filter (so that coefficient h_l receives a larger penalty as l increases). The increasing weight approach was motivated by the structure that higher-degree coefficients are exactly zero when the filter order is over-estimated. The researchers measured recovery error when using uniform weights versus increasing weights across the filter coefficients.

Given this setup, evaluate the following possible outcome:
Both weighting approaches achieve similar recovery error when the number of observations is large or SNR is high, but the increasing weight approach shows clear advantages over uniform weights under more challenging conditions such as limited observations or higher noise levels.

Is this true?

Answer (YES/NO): NO